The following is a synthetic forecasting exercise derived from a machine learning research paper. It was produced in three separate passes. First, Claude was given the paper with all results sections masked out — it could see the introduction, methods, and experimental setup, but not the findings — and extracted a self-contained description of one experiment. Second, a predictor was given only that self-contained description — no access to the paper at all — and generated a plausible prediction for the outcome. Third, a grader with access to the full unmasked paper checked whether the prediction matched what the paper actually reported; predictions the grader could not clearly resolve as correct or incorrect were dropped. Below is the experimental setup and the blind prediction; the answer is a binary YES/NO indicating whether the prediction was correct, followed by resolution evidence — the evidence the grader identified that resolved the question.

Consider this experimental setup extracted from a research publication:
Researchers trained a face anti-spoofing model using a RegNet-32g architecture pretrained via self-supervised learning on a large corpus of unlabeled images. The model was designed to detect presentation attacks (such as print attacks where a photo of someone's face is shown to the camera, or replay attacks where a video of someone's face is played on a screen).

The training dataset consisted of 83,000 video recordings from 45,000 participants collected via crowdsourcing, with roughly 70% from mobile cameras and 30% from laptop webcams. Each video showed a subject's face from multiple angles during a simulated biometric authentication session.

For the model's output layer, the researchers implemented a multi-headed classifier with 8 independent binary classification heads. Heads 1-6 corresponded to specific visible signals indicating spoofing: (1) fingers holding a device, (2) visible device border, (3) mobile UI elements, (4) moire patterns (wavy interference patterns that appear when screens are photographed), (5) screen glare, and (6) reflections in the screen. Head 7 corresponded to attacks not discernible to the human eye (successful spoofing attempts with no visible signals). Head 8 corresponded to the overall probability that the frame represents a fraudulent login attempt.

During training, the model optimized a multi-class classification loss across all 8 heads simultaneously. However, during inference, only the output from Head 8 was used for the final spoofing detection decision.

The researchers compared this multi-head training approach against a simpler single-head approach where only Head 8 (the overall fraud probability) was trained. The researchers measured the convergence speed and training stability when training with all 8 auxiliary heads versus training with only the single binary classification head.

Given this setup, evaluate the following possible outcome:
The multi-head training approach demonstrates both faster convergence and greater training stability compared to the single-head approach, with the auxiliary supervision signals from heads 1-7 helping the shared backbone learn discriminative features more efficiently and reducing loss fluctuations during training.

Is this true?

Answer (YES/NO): YES